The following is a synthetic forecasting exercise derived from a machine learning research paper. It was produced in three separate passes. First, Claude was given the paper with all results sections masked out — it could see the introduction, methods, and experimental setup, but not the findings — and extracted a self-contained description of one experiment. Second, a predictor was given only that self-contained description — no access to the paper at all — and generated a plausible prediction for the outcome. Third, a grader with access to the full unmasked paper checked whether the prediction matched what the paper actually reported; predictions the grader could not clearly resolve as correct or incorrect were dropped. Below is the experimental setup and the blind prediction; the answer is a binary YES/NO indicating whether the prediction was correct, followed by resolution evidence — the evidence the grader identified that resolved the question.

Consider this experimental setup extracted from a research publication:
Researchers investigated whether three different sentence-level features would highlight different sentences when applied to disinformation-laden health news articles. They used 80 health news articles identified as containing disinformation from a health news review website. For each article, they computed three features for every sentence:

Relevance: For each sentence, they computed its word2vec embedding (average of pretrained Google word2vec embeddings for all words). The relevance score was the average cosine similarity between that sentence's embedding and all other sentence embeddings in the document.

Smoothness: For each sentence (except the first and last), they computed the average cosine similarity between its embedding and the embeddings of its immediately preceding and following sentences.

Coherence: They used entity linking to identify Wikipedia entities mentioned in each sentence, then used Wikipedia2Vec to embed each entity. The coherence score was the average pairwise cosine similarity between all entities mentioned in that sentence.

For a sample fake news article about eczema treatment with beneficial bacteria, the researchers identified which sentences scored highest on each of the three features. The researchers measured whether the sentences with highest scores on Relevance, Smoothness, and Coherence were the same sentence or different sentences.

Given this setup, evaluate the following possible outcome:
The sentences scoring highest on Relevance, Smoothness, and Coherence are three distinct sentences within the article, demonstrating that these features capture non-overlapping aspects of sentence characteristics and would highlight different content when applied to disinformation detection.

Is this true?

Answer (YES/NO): YES